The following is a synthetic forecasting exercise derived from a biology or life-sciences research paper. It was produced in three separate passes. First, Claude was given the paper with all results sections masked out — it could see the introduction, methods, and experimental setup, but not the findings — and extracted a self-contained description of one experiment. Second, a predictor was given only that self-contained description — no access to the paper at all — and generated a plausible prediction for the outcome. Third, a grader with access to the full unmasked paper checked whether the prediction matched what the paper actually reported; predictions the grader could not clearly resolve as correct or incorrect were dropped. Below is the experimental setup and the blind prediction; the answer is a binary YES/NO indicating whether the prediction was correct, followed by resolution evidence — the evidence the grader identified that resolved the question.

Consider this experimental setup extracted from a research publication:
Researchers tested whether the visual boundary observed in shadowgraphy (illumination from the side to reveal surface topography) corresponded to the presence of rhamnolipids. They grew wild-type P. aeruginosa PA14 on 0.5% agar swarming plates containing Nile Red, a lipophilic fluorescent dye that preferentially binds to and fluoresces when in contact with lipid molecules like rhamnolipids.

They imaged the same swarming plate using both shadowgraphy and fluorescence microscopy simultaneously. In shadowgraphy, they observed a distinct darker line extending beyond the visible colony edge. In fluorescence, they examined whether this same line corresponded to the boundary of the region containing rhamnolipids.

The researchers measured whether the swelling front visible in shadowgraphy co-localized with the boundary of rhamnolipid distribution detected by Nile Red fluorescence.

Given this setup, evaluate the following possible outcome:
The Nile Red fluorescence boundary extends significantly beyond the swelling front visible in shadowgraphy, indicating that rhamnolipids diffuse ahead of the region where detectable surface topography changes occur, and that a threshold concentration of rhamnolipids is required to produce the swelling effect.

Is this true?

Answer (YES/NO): NO